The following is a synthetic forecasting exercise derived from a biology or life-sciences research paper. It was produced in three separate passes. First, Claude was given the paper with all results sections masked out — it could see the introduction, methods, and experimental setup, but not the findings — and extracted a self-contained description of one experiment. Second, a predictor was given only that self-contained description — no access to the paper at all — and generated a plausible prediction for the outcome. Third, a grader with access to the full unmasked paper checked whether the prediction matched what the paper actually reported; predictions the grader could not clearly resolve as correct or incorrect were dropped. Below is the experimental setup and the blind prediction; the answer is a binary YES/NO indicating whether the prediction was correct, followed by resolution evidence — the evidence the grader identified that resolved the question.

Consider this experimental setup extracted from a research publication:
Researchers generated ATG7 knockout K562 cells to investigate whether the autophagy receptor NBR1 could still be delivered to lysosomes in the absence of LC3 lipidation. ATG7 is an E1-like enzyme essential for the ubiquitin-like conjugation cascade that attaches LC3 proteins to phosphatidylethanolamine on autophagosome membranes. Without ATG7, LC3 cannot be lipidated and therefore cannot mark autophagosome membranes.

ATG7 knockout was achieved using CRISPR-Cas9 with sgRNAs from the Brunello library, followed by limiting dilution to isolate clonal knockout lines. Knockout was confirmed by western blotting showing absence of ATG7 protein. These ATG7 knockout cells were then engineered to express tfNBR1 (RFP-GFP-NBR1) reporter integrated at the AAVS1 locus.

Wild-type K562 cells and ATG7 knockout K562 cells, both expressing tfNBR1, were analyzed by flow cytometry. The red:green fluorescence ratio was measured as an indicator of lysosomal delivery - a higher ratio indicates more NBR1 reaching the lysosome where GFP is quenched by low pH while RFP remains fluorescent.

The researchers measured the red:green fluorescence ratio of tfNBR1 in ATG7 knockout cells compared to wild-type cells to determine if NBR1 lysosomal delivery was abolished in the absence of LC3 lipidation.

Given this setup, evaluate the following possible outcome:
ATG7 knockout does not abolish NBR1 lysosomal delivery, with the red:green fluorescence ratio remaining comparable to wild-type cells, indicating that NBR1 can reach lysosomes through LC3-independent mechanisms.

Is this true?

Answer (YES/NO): NO